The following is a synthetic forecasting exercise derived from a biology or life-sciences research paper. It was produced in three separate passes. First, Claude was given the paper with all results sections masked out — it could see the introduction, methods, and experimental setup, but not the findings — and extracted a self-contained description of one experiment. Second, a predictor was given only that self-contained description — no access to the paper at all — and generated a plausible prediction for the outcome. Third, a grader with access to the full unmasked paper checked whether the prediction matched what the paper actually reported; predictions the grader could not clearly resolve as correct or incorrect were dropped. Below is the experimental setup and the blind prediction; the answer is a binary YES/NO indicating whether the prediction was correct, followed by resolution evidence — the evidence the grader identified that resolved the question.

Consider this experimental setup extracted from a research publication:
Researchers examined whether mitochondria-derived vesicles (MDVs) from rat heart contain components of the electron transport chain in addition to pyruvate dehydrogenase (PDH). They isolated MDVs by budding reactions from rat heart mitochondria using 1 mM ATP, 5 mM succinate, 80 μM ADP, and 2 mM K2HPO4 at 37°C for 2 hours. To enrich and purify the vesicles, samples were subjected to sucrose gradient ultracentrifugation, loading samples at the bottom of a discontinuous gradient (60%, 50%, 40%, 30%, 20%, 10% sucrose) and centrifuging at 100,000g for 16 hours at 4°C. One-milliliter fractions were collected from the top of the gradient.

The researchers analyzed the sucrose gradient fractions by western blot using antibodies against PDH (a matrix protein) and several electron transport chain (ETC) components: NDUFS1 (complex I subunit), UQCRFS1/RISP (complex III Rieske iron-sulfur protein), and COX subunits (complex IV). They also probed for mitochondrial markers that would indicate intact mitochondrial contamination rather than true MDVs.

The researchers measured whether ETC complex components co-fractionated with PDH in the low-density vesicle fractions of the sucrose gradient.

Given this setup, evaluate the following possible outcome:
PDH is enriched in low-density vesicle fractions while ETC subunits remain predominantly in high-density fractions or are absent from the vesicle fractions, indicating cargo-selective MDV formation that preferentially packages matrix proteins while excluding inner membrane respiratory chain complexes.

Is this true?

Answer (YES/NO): NO